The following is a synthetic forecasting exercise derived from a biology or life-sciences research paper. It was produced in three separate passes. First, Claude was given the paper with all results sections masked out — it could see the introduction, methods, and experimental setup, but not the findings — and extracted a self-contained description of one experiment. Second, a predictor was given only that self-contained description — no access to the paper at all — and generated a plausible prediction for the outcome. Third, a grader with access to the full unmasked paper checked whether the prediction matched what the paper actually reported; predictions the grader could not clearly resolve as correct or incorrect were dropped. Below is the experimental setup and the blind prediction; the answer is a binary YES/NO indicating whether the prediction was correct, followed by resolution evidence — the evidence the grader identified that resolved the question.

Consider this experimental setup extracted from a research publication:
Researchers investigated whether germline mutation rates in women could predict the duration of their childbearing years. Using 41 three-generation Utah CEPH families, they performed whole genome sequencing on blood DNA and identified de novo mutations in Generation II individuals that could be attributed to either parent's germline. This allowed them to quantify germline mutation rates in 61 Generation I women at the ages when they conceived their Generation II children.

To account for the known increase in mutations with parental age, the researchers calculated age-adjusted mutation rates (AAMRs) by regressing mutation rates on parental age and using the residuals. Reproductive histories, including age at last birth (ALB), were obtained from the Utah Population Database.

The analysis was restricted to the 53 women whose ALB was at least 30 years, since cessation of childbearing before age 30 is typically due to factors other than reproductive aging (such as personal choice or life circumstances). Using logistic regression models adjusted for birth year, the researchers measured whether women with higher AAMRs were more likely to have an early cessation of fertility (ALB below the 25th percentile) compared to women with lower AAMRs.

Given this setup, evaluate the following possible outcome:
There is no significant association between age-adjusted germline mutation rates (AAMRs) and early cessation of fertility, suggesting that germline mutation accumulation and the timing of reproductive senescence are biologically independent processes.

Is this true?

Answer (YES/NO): NO